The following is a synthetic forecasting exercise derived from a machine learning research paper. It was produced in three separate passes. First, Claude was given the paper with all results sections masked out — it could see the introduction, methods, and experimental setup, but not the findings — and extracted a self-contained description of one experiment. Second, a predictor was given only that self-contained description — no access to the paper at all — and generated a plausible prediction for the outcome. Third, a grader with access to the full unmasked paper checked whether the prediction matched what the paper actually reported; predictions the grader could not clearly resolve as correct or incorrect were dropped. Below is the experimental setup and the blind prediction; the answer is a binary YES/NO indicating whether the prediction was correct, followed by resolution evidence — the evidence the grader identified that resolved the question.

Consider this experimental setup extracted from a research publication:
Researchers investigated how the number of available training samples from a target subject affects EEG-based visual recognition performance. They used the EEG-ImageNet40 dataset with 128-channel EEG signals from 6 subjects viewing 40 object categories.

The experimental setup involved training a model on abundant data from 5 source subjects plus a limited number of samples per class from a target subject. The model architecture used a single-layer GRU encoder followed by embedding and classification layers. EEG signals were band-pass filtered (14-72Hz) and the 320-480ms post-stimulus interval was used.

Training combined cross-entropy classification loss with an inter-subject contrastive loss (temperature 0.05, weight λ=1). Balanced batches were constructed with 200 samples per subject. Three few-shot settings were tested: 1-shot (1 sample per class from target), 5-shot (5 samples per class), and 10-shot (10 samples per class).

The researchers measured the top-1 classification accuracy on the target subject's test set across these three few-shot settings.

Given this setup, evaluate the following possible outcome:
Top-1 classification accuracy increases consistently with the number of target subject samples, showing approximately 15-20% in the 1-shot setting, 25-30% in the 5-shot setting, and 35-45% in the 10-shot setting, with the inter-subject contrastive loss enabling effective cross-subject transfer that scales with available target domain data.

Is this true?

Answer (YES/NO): NO